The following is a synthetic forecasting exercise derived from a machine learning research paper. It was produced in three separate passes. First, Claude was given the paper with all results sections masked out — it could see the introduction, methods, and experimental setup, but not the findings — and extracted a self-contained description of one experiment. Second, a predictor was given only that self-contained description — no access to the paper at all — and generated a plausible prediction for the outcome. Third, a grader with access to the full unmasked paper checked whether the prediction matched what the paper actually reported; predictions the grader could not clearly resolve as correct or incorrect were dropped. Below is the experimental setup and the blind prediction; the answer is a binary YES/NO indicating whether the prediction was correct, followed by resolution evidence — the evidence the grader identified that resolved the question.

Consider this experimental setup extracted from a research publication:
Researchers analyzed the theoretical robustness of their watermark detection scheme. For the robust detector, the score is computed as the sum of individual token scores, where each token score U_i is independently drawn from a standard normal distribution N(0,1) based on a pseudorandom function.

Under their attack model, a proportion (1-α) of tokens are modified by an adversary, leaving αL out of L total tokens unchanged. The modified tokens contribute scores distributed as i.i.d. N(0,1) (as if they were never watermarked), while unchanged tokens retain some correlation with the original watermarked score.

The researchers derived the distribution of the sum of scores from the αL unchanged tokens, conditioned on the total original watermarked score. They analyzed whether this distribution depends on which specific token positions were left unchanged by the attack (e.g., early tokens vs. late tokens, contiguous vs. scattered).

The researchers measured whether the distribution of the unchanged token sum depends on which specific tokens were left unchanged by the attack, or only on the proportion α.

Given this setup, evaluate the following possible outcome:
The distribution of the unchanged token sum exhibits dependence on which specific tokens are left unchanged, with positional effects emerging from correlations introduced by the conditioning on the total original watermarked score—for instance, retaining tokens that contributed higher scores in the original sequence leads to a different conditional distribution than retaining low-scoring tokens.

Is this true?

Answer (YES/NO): NO